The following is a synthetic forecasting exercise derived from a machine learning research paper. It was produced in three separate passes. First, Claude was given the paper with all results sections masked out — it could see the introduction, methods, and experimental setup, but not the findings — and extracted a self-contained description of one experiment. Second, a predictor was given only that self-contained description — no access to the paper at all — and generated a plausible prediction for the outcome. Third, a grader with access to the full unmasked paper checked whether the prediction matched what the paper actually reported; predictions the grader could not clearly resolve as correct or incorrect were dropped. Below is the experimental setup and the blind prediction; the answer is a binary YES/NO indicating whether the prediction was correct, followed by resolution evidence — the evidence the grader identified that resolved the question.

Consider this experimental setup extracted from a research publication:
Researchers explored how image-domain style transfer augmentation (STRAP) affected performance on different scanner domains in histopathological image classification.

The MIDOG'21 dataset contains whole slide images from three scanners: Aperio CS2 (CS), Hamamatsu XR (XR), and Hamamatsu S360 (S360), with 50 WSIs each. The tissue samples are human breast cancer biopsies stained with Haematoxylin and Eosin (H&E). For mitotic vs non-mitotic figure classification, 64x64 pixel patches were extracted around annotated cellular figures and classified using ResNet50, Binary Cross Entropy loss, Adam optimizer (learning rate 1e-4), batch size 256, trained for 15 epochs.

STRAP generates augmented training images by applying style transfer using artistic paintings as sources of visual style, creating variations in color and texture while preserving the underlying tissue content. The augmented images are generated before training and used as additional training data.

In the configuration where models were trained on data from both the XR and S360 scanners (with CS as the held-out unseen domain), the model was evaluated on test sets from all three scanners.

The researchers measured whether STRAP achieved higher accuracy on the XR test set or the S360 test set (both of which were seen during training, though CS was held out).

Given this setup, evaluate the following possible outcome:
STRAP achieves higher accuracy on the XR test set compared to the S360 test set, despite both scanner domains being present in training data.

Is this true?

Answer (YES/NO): NO